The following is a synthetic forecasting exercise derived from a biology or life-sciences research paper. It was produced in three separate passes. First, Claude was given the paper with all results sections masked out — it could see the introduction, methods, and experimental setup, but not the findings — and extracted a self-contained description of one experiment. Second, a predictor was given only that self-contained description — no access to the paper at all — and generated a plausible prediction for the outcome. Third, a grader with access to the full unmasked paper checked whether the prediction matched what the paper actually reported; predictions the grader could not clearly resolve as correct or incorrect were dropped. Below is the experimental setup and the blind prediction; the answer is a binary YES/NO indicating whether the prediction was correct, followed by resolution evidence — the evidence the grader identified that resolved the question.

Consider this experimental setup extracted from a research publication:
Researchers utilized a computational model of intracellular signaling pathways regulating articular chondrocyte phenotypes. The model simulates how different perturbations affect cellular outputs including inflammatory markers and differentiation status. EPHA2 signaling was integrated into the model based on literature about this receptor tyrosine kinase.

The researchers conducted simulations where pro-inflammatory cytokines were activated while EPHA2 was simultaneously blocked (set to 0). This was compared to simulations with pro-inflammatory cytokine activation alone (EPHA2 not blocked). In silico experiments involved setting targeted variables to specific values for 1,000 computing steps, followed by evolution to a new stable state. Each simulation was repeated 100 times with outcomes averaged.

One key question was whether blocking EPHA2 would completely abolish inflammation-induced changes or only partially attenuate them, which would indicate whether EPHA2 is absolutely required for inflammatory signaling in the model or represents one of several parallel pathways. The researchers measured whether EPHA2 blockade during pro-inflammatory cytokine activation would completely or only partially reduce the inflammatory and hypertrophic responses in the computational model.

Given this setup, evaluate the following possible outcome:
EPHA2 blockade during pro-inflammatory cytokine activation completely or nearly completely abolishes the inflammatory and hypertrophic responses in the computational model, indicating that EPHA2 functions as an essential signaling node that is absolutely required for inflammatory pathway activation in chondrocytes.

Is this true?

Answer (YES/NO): YES